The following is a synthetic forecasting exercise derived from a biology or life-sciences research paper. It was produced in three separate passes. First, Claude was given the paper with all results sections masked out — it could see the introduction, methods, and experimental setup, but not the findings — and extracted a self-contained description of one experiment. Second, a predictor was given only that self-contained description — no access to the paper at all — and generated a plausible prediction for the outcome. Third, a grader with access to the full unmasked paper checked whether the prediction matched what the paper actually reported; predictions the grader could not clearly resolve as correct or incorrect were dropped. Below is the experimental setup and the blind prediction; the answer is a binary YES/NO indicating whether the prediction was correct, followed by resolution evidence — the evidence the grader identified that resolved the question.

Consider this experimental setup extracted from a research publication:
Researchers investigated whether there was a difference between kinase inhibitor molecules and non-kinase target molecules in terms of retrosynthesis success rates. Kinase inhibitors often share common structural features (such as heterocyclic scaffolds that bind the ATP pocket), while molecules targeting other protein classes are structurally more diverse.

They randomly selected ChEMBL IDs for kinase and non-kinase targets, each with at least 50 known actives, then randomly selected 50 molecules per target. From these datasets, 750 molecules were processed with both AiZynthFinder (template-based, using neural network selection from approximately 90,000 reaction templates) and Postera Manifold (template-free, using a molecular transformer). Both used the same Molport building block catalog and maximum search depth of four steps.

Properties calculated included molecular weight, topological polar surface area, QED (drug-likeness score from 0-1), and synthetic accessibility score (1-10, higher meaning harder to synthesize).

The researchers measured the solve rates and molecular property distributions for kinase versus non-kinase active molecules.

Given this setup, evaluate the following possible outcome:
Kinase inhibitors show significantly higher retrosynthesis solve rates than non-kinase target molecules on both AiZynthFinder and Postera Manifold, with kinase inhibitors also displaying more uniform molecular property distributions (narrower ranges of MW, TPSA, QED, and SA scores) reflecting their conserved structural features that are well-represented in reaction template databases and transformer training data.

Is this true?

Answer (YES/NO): NO